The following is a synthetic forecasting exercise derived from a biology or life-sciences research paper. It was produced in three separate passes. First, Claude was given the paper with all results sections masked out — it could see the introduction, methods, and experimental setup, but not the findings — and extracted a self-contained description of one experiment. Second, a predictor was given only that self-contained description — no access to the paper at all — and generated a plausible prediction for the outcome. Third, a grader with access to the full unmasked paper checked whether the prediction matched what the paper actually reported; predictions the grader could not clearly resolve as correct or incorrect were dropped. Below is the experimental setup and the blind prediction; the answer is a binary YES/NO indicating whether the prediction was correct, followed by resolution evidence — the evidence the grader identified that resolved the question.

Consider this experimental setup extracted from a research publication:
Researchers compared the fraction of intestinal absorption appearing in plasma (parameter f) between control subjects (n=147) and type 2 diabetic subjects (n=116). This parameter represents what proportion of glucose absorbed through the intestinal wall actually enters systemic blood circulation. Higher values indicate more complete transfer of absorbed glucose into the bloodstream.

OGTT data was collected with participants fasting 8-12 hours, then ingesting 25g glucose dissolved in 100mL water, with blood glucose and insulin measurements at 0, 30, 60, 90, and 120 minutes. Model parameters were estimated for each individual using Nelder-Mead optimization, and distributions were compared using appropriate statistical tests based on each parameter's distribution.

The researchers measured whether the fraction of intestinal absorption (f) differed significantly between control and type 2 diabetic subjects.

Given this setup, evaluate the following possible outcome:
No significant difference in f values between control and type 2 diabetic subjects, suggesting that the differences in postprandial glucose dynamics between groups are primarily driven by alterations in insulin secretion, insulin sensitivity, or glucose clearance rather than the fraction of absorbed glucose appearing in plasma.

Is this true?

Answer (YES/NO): NO